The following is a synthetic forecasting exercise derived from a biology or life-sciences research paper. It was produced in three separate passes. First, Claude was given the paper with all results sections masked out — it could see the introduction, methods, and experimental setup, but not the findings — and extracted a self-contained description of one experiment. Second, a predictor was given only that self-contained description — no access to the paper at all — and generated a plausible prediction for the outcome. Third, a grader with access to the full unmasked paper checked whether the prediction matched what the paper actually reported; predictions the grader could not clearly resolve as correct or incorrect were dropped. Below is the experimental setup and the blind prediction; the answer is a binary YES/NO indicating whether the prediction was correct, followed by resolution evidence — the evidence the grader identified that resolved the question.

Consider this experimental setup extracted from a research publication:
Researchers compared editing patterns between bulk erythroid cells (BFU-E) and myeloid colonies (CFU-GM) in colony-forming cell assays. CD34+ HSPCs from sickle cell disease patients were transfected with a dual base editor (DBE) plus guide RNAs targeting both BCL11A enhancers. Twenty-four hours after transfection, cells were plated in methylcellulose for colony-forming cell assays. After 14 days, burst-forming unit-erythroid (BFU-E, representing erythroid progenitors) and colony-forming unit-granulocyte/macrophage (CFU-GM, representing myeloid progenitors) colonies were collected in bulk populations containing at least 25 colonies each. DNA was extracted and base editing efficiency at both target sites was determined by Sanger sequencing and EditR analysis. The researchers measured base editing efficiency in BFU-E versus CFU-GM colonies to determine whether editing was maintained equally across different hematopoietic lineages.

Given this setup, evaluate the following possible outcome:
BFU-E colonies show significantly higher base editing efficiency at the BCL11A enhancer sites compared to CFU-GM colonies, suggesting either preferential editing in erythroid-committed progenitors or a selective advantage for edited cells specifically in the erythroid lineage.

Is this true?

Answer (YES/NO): NO